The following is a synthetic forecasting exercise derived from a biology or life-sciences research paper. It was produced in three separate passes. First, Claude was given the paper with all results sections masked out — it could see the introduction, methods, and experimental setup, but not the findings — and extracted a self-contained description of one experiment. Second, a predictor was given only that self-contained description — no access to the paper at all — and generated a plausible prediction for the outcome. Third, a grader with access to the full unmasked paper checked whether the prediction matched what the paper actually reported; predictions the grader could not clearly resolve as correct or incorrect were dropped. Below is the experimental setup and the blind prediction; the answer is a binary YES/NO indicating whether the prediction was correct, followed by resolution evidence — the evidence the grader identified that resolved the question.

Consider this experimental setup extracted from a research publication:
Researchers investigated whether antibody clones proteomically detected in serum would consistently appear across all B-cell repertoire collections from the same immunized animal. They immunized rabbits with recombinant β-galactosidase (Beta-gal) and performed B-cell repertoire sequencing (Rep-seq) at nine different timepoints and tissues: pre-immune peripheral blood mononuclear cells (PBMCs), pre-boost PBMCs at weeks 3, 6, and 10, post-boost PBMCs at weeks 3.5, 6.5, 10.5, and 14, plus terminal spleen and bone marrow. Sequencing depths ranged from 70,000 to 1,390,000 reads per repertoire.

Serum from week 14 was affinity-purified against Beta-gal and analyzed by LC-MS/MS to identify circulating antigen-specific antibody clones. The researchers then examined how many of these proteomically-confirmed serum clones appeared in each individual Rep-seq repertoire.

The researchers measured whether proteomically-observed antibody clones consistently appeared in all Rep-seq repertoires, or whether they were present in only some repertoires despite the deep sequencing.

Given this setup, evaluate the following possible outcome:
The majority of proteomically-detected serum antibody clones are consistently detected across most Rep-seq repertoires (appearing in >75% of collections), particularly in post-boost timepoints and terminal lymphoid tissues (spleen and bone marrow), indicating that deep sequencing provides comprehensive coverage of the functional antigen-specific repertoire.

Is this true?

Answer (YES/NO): NO